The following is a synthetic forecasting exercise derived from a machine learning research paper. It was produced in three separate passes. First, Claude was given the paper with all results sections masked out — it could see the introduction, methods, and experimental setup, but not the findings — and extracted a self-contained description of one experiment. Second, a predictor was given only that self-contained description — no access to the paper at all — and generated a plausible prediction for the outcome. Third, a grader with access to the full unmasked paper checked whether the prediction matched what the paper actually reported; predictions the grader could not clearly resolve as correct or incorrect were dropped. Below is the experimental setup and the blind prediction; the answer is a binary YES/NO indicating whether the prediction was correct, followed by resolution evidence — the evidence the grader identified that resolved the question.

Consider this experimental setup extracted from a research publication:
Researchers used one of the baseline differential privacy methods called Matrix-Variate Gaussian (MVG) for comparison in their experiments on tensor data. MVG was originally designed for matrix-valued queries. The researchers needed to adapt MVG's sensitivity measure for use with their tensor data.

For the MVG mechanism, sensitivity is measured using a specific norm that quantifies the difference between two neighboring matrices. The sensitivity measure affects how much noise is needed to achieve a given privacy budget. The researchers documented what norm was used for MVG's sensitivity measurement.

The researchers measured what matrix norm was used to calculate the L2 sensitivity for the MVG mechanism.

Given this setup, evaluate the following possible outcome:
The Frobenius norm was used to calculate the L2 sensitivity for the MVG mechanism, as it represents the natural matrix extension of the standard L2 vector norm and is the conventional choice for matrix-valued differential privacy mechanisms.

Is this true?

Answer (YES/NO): YES